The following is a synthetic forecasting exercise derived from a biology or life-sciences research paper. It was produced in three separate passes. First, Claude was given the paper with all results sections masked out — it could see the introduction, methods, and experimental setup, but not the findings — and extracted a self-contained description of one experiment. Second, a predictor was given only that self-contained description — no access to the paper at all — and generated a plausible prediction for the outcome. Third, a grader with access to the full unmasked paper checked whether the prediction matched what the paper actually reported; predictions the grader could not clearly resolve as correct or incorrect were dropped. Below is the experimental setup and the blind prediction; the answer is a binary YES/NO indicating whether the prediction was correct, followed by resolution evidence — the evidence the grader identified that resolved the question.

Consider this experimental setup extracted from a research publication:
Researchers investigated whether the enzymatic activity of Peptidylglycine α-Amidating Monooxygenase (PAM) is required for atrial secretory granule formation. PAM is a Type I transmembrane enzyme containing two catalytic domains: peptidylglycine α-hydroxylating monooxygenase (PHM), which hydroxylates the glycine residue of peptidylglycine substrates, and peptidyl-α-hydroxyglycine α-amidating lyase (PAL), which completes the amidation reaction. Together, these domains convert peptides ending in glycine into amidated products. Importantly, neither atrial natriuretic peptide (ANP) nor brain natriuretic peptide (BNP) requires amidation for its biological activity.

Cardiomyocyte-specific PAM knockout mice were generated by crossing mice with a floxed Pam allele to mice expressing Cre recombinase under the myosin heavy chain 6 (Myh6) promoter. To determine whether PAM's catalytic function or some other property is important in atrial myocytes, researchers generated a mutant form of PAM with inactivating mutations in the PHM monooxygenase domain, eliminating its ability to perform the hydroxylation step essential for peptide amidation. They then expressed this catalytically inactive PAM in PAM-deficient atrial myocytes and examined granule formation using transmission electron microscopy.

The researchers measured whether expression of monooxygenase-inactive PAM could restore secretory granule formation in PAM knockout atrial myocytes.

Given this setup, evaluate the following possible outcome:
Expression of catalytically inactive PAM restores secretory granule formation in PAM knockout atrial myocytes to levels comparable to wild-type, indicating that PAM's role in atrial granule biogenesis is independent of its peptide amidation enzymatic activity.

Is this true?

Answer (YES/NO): NO